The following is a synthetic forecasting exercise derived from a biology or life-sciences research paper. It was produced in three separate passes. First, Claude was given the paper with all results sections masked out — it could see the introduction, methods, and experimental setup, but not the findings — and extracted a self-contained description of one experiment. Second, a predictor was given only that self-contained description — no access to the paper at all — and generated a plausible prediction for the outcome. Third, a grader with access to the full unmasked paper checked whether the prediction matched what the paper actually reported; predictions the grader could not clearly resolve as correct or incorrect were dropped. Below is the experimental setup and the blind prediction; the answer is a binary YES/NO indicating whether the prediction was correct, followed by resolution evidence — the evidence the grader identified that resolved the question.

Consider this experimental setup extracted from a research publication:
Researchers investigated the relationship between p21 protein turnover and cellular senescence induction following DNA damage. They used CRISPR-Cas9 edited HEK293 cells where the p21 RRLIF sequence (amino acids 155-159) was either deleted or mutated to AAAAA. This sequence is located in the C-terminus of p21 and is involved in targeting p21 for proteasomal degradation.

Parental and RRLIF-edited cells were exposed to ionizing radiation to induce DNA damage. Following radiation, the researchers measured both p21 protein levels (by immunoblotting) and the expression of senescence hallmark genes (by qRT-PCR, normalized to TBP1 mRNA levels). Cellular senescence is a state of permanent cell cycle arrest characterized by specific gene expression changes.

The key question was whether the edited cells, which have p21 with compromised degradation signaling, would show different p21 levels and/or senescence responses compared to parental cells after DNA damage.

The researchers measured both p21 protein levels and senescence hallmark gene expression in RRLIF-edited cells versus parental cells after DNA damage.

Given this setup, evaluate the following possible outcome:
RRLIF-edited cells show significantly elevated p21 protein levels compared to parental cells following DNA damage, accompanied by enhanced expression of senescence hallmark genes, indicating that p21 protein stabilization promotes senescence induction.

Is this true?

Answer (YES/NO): NO